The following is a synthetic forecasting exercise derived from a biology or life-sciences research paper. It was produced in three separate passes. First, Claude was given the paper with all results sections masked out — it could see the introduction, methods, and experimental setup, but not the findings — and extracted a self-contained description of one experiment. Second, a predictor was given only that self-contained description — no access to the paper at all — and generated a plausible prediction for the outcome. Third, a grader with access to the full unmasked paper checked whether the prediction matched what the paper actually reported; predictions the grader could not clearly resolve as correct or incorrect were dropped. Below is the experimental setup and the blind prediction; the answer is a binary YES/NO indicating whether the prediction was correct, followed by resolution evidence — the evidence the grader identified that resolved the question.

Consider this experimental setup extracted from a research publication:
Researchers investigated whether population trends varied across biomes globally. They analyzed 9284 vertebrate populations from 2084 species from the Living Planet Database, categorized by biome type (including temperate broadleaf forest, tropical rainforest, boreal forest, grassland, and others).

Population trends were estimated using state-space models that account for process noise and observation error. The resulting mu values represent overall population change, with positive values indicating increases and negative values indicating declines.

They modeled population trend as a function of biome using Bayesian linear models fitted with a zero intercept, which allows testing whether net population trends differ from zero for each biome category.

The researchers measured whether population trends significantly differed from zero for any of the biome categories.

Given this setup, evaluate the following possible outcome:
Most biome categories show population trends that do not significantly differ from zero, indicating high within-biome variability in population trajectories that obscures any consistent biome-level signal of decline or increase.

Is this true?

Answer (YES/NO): NO